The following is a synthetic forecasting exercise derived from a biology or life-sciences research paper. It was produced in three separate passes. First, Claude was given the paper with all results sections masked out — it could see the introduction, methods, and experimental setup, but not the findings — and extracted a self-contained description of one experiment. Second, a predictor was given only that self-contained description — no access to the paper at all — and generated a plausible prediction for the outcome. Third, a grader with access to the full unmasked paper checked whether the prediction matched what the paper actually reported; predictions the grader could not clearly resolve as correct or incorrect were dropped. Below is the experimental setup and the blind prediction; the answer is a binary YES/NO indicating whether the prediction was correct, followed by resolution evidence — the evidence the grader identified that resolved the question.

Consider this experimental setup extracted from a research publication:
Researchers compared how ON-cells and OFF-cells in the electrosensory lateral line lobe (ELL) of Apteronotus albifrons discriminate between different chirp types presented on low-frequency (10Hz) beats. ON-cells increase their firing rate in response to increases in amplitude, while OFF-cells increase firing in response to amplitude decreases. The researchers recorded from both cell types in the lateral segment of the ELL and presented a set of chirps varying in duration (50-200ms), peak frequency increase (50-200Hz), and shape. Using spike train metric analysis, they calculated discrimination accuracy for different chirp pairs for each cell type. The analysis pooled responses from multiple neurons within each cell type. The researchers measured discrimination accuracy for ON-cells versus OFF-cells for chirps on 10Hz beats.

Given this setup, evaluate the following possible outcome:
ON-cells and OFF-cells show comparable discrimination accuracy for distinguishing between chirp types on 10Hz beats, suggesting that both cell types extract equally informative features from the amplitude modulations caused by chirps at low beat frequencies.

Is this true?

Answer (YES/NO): YES